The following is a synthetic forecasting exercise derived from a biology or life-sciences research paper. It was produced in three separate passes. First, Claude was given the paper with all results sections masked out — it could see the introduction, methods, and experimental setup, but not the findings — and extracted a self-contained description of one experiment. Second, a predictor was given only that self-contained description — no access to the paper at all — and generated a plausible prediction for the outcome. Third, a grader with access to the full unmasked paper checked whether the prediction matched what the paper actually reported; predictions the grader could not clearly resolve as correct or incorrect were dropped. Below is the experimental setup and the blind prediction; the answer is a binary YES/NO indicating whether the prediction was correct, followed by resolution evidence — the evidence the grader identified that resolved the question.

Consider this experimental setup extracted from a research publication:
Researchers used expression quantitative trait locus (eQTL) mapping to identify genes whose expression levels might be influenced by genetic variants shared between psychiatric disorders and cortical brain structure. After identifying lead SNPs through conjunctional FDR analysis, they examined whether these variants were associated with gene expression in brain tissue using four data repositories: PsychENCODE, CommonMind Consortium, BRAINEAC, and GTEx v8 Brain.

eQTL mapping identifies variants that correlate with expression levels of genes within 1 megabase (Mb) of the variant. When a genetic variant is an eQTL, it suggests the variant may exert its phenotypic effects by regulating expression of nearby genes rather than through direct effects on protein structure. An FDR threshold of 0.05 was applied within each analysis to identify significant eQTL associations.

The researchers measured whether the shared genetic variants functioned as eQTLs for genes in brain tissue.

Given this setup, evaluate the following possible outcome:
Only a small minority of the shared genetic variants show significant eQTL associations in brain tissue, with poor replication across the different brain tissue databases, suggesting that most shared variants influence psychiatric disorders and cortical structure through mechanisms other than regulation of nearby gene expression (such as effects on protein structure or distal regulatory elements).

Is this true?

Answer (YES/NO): NO